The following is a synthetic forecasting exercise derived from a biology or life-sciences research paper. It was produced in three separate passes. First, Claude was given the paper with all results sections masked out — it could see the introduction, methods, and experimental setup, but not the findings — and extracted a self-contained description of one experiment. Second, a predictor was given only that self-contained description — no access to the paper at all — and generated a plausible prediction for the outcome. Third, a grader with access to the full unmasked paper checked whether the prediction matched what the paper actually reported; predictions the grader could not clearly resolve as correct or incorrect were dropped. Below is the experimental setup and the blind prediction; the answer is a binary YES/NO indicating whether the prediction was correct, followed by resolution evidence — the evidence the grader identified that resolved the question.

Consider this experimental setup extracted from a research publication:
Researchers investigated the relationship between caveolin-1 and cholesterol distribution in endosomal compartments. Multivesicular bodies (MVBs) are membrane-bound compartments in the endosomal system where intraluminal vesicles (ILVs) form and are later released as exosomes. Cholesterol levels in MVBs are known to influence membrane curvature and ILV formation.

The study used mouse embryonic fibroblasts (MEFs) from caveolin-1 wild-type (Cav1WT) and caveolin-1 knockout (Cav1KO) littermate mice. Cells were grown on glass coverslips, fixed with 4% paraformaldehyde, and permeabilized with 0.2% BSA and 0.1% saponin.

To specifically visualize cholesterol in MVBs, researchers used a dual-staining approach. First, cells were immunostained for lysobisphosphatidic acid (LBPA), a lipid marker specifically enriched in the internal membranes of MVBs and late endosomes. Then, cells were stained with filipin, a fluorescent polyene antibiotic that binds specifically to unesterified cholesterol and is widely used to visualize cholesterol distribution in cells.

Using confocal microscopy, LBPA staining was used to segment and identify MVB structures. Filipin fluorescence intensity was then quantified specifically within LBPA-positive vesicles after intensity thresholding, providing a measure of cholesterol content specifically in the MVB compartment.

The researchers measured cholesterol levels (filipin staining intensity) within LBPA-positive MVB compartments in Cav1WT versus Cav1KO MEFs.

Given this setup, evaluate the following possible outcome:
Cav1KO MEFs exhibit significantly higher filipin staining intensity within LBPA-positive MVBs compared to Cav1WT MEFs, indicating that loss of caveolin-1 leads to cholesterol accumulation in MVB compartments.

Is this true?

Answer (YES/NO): YES